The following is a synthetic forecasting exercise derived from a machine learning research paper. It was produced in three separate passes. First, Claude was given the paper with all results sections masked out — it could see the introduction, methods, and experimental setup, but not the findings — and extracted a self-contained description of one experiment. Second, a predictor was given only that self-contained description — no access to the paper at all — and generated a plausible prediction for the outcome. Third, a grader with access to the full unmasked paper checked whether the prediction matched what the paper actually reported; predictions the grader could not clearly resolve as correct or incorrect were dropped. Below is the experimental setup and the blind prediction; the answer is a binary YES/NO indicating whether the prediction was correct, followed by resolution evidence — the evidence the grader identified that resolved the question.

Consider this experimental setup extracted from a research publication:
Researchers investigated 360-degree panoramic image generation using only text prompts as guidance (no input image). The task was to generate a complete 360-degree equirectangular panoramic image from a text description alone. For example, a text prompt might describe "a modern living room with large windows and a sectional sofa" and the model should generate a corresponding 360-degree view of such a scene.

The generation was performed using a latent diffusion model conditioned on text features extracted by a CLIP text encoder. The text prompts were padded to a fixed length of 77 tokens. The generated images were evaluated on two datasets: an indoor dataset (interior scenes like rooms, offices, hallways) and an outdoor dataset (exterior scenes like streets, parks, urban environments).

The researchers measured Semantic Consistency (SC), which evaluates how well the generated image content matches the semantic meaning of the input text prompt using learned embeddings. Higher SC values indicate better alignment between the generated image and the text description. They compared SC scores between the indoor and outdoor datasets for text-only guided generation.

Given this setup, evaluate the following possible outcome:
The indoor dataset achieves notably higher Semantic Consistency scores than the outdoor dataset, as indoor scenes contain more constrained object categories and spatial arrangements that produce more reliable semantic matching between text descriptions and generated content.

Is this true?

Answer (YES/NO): NO